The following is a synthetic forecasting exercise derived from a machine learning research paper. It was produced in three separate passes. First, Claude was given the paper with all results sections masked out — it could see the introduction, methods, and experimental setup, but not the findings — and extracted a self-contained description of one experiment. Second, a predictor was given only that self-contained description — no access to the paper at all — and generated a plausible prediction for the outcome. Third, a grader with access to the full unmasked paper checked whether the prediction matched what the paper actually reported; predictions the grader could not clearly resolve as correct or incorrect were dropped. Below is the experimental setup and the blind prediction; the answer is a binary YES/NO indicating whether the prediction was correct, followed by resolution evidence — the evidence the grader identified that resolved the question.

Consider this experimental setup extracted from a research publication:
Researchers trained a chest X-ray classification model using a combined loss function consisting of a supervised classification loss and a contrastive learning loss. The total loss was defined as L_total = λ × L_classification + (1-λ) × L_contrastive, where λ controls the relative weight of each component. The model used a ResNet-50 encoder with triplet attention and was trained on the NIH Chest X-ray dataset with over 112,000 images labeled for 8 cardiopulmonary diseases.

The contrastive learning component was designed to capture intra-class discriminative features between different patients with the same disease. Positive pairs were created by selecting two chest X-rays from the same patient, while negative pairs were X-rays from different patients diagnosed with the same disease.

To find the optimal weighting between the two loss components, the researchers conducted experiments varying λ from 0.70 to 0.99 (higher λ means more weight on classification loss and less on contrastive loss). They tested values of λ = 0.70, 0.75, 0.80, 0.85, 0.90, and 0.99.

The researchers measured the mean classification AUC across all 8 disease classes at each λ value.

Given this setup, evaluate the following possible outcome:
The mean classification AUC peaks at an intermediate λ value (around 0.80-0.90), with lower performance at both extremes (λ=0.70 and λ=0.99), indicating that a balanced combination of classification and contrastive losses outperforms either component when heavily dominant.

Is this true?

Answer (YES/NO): YES